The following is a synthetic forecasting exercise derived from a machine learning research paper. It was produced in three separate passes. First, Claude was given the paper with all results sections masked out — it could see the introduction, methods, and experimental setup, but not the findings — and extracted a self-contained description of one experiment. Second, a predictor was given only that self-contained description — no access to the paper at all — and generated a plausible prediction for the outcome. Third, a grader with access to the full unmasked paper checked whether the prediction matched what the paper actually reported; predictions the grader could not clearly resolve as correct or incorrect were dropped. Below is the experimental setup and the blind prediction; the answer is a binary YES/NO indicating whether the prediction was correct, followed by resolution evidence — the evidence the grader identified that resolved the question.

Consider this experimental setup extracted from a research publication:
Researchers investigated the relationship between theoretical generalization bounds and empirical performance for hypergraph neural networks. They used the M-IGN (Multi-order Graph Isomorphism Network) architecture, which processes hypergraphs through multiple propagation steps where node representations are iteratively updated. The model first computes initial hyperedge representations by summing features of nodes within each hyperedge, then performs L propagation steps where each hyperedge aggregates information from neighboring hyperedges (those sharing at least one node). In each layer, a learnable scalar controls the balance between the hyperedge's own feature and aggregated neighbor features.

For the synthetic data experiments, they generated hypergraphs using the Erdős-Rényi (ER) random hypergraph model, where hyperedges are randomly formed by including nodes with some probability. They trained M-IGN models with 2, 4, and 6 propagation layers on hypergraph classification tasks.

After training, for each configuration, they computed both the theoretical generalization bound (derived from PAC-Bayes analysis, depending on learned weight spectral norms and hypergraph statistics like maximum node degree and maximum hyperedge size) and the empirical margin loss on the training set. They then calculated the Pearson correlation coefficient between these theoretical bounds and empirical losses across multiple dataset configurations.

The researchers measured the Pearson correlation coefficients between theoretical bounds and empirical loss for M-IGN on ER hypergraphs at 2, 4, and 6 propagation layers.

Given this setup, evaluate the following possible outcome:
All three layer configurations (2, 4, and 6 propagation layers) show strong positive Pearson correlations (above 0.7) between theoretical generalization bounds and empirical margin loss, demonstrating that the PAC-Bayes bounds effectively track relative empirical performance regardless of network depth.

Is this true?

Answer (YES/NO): NO